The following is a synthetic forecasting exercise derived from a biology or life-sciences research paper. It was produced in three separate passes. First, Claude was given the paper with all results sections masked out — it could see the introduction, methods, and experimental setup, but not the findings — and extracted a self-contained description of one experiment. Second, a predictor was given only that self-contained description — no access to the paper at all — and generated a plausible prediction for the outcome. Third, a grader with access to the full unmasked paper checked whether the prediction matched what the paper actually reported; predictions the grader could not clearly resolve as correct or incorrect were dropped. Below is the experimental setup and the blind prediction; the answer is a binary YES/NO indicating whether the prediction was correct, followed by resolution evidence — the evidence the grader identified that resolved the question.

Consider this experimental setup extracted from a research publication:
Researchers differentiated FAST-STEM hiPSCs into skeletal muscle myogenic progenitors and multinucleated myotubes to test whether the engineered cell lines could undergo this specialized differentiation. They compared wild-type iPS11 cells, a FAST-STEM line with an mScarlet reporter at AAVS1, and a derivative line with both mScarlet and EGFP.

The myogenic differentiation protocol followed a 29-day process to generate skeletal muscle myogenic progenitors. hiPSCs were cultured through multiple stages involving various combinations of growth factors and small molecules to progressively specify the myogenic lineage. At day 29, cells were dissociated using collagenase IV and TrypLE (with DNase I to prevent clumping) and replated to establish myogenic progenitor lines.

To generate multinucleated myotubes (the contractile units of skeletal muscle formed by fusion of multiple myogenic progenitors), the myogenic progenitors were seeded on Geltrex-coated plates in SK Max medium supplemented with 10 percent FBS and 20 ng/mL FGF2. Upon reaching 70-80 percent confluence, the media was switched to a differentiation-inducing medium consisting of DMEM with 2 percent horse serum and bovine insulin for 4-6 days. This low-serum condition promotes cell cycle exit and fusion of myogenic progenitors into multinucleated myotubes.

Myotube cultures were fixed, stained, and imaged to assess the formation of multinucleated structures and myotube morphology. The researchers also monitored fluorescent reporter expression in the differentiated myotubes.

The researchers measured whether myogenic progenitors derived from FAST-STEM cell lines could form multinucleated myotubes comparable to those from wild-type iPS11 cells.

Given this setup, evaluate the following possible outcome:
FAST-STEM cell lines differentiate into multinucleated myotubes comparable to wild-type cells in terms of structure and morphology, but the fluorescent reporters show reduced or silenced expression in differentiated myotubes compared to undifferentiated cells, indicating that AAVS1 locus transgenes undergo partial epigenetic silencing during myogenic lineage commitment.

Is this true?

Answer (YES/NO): YES